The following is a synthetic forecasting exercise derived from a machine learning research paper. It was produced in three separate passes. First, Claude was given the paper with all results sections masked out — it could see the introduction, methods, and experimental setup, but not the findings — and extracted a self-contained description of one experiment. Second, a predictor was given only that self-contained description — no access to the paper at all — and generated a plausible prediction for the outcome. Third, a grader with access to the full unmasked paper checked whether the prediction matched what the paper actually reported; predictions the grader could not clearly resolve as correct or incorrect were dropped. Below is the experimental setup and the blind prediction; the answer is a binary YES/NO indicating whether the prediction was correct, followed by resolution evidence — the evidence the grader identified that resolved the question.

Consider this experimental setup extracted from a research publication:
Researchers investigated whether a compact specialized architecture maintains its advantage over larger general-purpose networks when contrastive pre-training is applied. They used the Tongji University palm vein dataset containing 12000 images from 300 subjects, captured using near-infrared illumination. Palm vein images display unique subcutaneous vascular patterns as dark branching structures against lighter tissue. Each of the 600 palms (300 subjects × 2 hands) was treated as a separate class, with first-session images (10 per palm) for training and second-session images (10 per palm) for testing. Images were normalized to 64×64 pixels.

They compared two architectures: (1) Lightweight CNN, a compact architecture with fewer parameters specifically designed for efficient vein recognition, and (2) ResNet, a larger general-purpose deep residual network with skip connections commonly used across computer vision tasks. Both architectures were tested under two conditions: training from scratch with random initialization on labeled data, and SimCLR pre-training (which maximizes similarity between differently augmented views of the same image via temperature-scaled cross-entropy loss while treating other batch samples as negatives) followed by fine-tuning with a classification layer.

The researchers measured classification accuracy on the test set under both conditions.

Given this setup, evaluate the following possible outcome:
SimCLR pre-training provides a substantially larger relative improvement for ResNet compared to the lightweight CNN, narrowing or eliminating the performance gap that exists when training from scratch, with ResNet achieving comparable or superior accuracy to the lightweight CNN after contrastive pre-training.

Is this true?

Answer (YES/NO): NO